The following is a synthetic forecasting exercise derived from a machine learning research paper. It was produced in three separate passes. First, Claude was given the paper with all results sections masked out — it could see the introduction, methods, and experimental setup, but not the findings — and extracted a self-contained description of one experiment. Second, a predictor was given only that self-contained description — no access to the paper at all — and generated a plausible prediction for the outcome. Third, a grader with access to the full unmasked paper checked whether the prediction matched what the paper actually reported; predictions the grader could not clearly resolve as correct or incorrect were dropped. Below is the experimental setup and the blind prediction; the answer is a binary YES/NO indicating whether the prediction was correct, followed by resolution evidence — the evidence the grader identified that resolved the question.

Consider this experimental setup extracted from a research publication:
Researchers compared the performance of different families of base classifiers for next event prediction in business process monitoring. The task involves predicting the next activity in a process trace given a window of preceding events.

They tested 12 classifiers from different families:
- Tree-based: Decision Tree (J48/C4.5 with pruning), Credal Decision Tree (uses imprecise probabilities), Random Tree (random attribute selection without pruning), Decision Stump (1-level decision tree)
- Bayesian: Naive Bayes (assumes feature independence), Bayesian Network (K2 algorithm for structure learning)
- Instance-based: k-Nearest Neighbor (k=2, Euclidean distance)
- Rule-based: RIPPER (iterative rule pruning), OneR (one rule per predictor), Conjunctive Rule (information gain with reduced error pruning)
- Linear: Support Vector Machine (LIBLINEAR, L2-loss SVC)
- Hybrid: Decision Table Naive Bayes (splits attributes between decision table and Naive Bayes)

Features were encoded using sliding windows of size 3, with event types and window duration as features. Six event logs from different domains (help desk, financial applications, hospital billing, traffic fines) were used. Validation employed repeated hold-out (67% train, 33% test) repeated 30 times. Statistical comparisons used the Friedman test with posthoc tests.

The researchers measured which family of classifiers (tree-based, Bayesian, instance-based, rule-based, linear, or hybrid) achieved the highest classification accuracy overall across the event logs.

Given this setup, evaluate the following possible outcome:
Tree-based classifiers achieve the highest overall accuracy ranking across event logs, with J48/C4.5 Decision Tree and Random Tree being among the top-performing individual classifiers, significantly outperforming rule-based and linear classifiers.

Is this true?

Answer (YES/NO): NO